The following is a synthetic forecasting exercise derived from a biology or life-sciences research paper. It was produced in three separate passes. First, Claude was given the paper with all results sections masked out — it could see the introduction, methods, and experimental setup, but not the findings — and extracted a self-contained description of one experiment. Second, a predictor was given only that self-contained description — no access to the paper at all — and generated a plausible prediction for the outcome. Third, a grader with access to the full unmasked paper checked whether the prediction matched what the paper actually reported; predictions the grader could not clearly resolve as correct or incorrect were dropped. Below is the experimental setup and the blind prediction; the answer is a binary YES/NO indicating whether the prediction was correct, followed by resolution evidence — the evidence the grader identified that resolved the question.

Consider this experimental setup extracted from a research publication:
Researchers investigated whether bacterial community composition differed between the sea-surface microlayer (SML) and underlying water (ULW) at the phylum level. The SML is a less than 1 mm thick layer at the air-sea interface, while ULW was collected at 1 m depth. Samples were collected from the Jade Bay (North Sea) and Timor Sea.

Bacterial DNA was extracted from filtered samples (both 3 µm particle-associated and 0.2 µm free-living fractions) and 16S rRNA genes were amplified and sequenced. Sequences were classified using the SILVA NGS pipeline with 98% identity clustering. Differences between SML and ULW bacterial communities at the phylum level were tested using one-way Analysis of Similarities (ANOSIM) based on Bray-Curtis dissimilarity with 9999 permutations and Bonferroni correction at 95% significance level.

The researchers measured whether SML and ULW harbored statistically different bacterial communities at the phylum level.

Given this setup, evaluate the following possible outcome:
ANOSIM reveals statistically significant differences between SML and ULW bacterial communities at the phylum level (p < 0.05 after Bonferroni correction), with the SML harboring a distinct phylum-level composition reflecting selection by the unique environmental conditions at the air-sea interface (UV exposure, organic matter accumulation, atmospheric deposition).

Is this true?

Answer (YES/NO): NO